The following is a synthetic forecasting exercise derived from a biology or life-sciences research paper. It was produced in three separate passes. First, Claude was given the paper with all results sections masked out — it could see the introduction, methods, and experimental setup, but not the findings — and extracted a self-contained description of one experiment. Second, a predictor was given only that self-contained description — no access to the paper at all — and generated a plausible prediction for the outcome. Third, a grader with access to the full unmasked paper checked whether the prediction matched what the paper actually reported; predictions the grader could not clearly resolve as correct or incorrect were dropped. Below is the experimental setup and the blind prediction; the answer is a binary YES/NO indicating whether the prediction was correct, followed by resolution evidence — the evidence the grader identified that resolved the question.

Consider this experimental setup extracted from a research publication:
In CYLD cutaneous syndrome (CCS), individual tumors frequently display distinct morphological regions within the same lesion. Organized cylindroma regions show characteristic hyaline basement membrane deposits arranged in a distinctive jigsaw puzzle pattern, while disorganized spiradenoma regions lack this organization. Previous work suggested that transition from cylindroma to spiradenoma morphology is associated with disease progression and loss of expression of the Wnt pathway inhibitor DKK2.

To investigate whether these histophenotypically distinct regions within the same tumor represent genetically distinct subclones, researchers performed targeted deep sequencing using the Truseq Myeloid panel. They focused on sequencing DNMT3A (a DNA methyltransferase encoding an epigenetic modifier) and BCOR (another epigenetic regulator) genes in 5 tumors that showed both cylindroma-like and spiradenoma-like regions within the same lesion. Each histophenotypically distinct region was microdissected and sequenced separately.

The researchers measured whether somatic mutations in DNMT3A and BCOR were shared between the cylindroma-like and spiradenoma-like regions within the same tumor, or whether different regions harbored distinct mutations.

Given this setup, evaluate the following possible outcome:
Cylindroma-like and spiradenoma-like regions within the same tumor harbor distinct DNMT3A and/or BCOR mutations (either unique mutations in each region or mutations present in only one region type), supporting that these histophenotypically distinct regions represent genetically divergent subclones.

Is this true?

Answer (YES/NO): NO